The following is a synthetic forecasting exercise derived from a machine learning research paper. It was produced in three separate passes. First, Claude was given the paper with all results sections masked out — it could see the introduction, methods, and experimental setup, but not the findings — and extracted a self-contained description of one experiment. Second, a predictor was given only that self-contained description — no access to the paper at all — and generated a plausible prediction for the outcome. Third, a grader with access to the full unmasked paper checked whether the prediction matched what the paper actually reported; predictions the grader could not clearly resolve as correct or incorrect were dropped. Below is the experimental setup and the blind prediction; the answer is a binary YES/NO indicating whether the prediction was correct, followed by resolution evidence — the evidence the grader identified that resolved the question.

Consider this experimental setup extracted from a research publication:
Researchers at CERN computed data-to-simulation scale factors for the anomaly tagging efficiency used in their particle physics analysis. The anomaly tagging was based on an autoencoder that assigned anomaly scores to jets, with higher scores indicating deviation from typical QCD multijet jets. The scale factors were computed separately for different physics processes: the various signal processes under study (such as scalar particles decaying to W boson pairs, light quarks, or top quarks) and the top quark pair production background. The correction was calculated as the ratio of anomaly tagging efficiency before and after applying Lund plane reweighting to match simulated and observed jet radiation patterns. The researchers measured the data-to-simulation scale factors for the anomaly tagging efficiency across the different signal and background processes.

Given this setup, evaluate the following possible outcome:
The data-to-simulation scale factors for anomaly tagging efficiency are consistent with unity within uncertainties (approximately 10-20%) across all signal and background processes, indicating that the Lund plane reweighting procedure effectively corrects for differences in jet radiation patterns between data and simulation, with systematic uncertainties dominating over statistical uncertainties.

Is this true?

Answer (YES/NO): NO